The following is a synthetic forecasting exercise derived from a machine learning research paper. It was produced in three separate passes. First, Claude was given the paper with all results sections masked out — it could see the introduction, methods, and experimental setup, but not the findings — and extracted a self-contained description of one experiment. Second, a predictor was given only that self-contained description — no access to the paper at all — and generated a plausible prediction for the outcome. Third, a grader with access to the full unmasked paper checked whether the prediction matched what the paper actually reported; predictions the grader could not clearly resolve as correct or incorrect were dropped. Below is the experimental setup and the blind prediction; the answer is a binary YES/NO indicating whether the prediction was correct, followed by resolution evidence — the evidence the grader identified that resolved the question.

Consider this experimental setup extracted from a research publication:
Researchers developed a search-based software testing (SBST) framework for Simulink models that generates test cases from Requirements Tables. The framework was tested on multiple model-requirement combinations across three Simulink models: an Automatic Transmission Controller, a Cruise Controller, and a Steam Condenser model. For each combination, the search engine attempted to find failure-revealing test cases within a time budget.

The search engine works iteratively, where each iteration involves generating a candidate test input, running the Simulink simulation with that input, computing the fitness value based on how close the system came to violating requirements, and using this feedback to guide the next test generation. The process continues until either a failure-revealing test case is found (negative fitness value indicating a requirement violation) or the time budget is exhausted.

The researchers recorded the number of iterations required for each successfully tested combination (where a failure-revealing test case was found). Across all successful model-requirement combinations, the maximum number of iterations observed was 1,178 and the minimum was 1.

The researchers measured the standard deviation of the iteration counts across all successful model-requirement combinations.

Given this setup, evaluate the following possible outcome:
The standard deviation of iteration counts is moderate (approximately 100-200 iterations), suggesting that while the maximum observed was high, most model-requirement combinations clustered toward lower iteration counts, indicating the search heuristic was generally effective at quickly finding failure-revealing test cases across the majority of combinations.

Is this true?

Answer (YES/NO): NO